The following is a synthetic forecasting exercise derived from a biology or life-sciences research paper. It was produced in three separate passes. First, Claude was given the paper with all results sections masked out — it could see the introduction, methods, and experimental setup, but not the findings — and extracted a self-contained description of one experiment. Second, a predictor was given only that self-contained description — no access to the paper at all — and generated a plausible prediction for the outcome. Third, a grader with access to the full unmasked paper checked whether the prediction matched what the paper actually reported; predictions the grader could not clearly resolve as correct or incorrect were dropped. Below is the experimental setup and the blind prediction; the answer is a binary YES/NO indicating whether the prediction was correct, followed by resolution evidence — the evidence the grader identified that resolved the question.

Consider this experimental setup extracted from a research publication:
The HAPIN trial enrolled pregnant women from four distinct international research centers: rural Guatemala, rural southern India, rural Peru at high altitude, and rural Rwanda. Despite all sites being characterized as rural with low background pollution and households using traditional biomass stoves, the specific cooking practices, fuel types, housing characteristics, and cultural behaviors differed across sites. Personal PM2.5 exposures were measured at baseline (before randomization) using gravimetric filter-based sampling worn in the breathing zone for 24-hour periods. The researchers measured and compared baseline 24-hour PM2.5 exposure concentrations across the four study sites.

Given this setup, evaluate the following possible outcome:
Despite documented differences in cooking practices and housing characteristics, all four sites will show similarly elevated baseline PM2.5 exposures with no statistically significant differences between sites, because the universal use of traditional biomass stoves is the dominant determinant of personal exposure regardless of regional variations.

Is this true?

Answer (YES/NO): NO